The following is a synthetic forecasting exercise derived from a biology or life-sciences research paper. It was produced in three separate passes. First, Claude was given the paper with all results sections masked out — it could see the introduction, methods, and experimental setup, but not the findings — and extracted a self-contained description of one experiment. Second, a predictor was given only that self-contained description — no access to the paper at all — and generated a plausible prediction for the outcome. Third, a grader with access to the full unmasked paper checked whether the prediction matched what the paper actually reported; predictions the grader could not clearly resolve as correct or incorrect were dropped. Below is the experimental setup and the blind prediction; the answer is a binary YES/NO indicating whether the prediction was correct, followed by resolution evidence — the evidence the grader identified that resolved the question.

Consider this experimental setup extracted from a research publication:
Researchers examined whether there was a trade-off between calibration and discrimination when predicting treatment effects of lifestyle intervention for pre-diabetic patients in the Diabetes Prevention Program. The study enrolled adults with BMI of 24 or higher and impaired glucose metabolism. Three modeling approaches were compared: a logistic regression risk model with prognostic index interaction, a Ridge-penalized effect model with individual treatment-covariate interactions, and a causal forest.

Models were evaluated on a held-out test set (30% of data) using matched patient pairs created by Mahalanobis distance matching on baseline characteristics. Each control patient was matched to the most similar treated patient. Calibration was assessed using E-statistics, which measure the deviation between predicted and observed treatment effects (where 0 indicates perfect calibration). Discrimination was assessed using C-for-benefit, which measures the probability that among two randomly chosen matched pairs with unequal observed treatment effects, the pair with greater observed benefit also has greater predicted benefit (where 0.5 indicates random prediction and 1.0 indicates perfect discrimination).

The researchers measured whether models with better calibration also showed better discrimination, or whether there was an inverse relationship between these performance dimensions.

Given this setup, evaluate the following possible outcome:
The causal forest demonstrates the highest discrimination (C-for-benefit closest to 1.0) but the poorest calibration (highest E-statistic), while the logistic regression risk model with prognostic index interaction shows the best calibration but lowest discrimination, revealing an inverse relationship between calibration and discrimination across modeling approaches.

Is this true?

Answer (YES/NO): NO